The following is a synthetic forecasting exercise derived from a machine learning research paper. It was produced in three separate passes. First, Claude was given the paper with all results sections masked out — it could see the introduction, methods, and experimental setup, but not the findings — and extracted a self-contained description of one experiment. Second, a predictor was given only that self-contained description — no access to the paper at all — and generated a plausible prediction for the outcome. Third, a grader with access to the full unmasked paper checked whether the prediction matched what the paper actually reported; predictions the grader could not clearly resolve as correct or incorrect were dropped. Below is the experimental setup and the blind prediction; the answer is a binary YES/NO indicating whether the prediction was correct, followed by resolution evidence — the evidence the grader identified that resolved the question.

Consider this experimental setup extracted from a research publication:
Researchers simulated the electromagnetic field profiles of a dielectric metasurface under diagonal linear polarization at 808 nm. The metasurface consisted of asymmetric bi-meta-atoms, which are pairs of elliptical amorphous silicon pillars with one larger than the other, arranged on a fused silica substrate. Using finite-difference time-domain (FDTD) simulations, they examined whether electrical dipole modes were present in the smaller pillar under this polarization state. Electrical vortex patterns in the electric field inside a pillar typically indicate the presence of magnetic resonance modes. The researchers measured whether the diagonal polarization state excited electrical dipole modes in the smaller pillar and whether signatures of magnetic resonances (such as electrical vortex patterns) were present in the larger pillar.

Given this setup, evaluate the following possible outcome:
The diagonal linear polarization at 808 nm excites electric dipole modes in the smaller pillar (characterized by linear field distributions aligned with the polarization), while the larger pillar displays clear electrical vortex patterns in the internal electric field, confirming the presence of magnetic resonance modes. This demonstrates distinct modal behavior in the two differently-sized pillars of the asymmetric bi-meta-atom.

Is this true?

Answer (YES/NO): NO